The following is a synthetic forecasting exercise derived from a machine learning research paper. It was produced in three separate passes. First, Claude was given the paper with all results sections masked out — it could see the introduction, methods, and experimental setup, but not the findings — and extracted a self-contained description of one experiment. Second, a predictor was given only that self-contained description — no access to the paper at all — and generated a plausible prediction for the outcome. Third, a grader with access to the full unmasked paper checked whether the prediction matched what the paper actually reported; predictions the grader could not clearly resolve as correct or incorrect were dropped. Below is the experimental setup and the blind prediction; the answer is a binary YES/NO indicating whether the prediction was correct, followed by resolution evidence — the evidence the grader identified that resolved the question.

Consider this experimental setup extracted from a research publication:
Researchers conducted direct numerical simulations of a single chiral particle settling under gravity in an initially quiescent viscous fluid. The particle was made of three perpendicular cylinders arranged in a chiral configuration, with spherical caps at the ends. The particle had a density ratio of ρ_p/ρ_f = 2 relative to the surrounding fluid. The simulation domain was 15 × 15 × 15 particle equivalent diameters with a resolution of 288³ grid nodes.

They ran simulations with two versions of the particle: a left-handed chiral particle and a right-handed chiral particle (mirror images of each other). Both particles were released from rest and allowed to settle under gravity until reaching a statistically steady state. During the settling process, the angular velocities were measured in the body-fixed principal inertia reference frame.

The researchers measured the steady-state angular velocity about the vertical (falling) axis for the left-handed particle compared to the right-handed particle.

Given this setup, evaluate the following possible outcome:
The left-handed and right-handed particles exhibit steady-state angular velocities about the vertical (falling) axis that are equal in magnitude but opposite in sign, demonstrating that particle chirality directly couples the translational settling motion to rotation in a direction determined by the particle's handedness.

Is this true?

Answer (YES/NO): YES